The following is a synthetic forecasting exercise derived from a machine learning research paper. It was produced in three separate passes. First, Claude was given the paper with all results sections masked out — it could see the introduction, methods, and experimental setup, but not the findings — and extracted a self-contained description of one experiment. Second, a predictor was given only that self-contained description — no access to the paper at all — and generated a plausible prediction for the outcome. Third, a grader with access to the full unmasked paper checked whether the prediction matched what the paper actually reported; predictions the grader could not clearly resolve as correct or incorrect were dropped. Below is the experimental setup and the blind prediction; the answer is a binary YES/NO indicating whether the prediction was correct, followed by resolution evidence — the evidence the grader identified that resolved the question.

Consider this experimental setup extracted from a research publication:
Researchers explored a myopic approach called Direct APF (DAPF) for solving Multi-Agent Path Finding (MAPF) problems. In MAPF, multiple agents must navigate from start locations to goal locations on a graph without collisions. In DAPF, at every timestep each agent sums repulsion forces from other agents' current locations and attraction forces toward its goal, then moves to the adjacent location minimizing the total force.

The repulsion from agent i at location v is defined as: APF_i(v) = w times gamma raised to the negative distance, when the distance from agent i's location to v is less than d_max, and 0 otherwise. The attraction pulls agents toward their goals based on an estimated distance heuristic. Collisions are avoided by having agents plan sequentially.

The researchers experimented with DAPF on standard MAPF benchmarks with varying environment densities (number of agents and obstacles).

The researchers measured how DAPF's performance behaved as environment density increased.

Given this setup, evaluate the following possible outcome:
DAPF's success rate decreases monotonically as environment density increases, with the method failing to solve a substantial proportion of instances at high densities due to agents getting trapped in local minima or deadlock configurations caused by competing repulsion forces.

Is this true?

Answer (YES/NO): YES